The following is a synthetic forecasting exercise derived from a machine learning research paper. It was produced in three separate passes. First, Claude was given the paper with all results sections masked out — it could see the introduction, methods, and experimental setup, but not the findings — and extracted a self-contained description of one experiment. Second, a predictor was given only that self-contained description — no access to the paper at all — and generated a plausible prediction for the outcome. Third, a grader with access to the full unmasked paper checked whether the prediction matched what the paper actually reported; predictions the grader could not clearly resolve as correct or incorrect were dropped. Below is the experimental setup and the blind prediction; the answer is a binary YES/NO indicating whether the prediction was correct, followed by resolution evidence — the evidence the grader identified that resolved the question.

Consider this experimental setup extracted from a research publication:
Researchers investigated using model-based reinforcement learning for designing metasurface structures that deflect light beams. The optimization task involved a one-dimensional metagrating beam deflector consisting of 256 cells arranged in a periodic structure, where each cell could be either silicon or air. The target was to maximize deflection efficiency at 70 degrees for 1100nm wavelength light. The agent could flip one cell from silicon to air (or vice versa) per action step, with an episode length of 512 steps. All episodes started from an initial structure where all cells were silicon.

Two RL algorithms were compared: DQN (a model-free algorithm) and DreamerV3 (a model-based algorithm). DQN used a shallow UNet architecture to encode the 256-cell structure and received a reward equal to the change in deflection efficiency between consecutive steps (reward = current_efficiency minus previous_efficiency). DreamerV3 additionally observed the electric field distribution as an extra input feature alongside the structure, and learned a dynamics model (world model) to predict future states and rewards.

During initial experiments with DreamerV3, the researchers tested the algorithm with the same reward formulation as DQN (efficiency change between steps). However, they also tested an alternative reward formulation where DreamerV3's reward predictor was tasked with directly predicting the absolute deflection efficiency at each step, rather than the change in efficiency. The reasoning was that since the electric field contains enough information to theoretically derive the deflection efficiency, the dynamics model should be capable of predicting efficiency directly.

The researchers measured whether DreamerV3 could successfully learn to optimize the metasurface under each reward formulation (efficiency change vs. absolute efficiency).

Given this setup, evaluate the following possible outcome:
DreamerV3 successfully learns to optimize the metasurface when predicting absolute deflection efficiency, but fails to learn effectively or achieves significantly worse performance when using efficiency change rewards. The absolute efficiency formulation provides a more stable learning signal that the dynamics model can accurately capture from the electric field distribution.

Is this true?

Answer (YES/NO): YES